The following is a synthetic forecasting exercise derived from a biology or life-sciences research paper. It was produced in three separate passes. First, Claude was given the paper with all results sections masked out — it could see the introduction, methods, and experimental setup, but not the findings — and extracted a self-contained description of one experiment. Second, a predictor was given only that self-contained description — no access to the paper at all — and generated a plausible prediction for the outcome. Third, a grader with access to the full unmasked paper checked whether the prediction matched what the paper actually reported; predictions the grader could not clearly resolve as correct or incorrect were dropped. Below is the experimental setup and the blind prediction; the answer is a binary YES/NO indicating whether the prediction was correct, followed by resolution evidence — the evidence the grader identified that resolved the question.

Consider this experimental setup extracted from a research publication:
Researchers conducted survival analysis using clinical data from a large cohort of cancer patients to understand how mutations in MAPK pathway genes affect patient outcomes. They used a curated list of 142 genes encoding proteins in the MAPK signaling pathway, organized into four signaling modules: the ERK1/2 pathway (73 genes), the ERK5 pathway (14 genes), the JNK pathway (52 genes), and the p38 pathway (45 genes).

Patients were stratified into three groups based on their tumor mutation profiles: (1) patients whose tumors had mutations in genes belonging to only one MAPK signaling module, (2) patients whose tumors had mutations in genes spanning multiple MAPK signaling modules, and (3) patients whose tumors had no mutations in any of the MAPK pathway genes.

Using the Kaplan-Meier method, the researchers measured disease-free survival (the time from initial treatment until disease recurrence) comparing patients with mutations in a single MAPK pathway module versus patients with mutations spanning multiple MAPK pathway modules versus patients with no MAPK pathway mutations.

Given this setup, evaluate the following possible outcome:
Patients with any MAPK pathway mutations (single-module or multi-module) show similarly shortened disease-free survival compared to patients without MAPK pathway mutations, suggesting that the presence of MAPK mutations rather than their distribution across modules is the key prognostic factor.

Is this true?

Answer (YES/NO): NO